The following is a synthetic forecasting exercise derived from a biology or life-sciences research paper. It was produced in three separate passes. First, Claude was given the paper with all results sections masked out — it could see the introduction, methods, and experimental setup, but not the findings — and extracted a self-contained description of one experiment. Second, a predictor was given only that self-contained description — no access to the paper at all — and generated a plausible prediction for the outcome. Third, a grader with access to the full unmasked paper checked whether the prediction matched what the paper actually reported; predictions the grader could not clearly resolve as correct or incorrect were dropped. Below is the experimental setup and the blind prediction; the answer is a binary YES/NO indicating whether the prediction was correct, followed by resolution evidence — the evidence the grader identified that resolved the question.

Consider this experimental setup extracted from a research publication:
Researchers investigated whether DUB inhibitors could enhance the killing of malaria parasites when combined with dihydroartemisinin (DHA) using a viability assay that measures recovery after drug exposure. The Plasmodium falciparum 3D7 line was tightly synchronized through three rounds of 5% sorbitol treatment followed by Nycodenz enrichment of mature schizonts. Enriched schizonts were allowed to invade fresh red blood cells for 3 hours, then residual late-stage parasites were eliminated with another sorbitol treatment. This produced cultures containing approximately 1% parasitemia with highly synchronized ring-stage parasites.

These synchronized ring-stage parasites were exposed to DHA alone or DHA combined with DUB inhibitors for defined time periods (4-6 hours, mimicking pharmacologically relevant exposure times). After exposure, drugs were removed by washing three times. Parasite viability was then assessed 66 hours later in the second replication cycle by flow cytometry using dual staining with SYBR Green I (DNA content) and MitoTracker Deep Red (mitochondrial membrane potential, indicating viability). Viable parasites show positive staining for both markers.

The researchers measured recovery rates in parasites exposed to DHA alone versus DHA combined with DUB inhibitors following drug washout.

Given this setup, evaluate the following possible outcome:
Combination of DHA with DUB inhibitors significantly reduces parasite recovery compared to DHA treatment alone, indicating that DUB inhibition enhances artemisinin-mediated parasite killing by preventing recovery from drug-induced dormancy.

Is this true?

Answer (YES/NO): YES